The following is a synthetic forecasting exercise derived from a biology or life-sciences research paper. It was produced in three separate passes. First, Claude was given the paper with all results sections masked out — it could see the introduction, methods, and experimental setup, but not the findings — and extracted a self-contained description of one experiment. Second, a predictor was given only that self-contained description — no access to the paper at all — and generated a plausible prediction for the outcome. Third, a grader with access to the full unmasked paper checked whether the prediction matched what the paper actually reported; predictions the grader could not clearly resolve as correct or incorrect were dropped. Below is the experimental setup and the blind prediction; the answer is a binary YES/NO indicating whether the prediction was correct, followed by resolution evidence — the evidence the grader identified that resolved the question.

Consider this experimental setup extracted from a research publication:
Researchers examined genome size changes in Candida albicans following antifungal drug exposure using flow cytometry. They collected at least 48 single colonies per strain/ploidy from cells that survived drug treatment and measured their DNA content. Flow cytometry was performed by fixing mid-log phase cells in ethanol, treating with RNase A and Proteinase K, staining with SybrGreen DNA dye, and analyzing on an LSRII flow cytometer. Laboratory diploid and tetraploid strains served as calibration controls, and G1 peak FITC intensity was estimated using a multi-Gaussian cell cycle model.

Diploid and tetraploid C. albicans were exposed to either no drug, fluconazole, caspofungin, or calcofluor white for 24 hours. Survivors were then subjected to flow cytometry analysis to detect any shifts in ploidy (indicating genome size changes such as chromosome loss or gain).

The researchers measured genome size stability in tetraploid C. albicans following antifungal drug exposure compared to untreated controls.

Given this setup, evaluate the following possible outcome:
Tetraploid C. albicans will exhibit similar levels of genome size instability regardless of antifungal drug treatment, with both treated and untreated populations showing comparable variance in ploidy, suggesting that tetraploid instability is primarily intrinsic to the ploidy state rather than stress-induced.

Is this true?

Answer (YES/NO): NO